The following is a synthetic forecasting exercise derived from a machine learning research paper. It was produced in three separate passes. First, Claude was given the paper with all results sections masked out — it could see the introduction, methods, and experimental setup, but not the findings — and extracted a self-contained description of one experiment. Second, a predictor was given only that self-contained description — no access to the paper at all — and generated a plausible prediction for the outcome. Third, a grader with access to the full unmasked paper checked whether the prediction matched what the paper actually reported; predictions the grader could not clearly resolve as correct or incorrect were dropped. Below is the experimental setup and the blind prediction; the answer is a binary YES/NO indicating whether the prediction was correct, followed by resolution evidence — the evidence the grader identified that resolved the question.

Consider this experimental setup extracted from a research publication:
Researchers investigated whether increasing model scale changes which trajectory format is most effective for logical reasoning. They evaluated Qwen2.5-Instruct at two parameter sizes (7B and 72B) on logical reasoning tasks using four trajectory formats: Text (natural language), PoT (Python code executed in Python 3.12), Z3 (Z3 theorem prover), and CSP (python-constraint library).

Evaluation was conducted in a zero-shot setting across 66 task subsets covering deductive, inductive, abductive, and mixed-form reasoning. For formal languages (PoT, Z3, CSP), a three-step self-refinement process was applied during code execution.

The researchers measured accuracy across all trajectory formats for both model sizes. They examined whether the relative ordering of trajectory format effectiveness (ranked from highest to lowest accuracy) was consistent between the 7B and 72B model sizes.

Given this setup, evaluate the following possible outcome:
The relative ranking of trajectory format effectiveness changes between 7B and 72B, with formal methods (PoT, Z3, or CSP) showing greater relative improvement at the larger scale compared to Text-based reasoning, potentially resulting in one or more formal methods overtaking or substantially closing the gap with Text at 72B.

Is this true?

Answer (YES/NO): NO